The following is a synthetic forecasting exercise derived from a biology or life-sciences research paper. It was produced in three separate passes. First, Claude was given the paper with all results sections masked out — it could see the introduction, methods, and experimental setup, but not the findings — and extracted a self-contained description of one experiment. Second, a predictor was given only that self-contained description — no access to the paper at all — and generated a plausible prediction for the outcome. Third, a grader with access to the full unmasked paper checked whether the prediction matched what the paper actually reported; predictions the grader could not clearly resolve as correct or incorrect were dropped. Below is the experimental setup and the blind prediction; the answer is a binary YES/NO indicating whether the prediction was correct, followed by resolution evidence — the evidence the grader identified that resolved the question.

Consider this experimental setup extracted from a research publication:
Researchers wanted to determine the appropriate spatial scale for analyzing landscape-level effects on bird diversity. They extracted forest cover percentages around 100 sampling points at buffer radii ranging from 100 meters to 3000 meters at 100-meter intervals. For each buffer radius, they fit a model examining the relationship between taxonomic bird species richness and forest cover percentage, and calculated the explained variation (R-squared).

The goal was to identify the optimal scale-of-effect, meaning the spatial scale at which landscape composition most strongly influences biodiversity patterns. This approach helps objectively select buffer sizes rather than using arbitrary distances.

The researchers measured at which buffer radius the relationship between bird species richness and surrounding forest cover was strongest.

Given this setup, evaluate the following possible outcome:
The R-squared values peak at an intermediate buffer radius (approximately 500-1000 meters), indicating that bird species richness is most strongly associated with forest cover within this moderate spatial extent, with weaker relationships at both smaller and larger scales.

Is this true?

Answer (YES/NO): NO